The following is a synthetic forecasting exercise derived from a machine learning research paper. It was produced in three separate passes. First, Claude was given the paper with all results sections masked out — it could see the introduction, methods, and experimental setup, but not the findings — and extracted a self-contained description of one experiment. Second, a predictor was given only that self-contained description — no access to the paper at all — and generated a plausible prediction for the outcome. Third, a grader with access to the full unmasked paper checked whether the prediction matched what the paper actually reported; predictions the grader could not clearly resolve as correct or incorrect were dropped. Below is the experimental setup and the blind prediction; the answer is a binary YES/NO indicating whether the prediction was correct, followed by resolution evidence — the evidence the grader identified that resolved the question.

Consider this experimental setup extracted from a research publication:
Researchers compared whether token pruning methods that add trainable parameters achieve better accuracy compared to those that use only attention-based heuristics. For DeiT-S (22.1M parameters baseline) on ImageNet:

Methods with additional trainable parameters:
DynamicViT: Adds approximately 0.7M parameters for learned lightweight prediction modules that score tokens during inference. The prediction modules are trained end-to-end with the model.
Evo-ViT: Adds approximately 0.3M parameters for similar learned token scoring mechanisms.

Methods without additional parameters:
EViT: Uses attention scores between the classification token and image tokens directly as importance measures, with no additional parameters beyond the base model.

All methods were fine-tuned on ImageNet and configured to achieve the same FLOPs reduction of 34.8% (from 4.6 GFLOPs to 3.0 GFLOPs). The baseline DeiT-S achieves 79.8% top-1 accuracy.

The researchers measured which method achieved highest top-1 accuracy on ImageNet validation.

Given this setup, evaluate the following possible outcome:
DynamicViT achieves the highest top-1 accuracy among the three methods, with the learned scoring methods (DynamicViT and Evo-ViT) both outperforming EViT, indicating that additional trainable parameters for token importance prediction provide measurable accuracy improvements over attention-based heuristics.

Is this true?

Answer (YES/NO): NO